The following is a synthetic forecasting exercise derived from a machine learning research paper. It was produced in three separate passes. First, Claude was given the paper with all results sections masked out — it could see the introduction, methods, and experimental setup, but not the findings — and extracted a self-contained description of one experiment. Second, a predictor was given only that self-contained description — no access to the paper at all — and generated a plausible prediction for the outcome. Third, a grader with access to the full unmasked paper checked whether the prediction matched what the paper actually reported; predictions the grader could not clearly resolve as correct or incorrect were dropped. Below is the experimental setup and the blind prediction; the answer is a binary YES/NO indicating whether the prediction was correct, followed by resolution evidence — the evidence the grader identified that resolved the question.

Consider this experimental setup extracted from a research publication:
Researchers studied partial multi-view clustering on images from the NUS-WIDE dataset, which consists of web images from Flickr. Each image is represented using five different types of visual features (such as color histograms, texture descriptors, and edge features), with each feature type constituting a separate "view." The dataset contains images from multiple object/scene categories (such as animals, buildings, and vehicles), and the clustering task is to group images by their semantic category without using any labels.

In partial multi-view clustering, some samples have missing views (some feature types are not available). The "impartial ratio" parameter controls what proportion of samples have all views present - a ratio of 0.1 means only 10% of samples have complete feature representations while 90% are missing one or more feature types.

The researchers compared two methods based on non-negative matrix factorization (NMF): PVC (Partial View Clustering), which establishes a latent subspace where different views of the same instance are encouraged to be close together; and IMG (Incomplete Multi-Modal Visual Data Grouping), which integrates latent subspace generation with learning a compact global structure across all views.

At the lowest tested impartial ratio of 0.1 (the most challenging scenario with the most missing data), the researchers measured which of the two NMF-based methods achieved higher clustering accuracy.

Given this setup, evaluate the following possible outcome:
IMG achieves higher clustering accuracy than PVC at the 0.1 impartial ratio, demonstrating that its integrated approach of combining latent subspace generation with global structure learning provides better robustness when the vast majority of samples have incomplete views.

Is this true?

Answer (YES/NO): YES